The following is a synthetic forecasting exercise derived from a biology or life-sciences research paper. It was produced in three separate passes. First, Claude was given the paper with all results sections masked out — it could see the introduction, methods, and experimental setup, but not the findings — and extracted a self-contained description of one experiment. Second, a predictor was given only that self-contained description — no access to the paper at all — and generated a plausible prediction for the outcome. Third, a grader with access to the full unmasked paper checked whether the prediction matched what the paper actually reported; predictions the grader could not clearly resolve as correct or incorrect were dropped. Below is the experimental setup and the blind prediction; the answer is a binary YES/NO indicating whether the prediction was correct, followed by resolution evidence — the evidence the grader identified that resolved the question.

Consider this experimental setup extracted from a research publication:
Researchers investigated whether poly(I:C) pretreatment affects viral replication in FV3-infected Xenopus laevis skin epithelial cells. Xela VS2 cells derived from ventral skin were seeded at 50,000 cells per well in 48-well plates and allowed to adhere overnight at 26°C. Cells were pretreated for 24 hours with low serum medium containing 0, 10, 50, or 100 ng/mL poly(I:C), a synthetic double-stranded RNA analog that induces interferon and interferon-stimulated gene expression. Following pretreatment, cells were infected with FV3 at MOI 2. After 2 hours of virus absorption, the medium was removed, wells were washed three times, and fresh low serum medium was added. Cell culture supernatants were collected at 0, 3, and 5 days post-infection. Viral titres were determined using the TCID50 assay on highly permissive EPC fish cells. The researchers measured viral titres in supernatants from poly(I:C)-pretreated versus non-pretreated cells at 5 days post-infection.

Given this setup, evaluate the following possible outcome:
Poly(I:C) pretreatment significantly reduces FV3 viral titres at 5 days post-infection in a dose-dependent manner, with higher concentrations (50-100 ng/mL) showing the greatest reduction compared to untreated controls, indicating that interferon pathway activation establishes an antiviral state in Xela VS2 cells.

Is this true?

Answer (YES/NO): NO